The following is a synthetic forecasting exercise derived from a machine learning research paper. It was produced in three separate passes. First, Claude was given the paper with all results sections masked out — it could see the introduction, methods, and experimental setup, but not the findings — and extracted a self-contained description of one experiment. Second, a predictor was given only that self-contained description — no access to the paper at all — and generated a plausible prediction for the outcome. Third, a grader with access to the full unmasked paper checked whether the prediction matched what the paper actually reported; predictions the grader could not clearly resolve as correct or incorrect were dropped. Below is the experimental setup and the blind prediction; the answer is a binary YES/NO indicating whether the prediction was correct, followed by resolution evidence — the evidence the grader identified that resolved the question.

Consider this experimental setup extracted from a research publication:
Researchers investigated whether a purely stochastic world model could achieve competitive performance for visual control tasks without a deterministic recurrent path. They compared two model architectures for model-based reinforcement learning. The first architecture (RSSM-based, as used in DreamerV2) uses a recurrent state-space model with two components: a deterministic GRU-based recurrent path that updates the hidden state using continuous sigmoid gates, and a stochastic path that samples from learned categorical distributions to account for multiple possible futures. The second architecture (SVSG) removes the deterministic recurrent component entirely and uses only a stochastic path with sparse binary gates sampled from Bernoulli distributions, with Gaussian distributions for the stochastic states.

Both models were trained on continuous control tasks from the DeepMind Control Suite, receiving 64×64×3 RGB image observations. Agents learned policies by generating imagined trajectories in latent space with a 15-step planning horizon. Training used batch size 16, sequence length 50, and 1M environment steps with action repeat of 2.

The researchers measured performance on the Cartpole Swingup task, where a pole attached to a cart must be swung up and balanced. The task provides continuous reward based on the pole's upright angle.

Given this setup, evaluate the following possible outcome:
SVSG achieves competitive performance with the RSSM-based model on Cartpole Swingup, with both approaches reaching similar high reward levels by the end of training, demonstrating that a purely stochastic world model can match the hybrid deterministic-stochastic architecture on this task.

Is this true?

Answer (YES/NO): NO